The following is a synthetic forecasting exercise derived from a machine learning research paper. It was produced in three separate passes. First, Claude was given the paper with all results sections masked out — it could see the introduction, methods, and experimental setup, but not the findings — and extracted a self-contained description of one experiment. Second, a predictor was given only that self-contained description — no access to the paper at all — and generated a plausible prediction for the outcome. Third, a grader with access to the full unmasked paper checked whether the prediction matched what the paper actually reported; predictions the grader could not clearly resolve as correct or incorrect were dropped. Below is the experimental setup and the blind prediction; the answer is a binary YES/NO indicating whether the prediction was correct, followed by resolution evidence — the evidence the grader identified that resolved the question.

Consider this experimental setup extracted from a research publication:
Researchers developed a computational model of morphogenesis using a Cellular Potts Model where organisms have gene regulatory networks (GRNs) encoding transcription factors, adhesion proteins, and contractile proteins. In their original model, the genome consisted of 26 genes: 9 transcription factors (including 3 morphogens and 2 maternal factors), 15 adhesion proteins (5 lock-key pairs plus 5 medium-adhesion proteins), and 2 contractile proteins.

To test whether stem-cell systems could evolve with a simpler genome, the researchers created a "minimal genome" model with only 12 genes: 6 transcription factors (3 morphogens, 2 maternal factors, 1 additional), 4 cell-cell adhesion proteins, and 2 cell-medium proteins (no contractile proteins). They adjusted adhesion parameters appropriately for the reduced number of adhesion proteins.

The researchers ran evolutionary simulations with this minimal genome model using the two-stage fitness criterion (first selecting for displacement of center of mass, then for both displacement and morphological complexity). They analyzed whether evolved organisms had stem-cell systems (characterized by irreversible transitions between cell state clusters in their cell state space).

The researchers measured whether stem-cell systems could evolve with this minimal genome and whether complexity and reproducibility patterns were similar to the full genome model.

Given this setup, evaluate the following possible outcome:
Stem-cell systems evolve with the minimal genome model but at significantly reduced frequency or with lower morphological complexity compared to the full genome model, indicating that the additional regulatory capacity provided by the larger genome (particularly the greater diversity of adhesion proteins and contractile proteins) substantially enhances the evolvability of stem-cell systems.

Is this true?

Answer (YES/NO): NO